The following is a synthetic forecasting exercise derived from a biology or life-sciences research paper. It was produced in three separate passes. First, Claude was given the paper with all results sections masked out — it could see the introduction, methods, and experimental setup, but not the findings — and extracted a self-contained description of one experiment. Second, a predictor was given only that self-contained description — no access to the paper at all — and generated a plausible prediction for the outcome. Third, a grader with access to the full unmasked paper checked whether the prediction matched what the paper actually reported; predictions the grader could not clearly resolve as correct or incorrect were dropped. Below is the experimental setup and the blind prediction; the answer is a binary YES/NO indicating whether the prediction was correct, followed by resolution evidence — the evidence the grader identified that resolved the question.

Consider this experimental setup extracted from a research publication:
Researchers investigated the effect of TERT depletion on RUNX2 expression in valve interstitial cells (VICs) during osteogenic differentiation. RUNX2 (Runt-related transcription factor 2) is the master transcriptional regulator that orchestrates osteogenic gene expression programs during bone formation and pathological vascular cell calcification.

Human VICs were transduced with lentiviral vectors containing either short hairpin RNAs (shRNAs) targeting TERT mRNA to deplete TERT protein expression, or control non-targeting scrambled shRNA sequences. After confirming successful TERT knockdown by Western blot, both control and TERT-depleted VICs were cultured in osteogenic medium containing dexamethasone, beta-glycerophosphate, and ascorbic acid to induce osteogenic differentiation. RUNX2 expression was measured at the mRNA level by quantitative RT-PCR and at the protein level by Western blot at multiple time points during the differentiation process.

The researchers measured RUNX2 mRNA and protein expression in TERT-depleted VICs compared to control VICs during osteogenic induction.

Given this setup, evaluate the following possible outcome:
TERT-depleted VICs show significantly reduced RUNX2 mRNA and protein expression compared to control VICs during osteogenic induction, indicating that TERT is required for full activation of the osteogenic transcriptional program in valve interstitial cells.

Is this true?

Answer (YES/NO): YES